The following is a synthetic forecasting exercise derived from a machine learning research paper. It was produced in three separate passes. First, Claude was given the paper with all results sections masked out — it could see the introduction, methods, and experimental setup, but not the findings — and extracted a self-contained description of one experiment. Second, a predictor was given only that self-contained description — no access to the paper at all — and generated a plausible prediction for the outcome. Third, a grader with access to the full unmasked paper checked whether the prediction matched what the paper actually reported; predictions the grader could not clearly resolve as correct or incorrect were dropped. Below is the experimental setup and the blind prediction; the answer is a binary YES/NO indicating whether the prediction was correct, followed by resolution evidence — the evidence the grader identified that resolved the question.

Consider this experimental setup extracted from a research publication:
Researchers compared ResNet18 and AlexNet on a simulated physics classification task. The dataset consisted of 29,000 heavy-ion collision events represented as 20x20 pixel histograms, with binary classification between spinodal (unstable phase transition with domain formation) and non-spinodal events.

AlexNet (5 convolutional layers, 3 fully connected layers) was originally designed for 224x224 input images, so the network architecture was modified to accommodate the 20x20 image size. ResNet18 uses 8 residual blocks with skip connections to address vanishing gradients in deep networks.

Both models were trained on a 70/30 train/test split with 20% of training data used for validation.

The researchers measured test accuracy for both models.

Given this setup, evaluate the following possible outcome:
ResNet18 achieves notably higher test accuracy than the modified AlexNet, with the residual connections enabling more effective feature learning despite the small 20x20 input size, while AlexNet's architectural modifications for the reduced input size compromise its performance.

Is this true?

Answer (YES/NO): NO